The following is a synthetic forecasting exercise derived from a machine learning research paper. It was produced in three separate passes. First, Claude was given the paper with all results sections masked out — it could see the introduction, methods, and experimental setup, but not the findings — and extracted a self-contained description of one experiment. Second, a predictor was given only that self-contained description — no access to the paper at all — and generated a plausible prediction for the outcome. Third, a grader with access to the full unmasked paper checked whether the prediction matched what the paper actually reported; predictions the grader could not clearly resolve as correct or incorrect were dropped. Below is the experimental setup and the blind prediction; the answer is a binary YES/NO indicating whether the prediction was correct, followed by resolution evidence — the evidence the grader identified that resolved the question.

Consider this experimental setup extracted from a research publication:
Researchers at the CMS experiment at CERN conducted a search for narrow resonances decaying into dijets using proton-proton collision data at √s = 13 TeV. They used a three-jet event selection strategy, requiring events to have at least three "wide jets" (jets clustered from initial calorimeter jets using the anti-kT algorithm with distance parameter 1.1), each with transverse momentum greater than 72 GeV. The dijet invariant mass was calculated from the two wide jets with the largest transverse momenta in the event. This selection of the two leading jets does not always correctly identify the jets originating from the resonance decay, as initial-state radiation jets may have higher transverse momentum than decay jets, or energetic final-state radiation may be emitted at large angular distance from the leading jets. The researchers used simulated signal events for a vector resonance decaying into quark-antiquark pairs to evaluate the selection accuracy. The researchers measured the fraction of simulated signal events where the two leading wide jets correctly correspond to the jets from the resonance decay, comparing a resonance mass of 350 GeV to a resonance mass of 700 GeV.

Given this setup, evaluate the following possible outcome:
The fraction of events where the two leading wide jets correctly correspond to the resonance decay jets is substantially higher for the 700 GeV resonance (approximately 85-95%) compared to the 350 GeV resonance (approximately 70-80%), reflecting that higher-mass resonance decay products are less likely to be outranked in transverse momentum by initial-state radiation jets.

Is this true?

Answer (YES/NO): NO